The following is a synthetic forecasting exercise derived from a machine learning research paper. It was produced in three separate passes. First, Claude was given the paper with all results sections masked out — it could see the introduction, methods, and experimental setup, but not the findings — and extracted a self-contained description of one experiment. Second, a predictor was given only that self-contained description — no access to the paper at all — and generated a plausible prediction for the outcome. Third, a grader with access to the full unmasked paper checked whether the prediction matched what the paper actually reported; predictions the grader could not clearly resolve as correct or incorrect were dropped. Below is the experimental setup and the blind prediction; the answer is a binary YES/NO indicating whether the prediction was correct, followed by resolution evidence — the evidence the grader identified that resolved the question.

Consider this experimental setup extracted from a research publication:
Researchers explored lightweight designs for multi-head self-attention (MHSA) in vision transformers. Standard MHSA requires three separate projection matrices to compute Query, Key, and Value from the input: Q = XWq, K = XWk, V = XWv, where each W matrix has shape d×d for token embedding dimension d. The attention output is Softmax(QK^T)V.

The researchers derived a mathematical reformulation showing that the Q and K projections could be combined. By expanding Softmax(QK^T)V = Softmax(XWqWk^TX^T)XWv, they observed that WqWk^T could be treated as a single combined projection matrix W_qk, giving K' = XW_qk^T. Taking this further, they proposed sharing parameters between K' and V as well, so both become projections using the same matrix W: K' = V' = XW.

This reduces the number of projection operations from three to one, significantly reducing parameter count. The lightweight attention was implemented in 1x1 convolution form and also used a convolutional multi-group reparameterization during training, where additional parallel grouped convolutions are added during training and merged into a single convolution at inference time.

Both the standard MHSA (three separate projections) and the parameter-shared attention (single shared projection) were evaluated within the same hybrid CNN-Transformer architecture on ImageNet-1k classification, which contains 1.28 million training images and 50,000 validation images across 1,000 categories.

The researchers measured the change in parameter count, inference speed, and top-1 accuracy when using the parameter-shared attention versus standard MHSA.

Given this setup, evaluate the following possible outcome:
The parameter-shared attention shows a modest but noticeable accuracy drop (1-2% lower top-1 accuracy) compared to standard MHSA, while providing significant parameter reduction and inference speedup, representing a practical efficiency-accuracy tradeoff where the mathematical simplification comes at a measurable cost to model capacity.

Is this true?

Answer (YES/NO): YES